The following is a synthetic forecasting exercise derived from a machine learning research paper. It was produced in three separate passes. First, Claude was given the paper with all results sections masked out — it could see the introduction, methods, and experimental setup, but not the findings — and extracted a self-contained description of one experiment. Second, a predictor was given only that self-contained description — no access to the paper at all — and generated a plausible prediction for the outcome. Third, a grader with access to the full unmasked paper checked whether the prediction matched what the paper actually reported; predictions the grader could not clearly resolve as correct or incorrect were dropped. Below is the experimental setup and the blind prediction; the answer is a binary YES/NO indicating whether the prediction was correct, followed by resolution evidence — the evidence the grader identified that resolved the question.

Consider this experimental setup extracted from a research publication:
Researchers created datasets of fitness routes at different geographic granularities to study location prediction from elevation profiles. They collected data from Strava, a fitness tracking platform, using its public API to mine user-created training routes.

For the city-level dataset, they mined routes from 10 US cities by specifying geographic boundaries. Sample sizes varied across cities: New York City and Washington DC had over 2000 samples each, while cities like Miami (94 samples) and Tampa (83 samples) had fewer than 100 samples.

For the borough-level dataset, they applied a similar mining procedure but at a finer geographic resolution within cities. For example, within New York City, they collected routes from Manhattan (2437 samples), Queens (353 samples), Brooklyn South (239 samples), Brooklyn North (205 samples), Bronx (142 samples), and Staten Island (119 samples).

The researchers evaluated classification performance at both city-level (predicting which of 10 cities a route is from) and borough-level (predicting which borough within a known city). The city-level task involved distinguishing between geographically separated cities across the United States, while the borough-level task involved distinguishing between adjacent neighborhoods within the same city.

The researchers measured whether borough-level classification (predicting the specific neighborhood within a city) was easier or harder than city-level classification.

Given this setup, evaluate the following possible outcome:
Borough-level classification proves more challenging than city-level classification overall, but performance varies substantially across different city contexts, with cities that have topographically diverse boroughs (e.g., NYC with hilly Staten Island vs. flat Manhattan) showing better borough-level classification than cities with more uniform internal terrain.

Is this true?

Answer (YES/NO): NO